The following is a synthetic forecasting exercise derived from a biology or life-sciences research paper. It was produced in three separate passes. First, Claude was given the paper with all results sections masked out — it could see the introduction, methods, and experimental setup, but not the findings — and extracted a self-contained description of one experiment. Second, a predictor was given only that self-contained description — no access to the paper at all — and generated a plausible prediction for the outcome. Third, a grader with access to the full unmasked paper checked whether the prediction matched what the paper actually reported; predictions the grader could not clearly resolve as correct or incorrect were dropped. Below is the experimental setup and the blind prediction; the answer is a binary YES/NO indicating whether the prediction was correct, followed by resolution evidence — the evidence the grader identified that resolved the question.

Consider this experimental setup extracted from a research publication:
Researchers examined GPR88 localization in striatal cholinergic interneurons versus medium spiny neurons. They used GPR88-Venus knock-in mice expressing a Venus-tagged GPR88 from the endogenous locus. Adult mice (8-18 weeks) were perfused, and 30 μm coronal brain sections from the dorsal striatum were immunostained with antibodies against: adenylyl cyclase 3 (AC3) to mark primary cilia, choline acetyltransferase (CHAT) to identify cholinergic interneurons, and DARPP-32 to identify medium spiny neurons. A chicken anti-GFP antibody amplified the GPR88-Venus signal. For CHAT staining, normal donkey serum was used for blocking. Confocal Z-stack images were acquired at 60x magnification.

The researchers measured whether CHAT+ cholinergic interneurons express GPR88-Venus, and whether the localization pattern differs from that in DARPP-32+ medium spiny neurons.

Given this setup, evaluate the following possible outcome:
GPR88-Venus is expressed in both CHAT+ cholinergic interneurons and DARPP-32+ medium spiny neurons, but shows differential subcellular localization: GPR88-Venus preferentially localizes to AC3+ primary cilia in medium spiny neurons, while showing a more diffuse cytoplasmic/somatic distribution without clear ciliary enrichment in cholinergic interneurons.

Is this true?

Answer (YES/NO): NO